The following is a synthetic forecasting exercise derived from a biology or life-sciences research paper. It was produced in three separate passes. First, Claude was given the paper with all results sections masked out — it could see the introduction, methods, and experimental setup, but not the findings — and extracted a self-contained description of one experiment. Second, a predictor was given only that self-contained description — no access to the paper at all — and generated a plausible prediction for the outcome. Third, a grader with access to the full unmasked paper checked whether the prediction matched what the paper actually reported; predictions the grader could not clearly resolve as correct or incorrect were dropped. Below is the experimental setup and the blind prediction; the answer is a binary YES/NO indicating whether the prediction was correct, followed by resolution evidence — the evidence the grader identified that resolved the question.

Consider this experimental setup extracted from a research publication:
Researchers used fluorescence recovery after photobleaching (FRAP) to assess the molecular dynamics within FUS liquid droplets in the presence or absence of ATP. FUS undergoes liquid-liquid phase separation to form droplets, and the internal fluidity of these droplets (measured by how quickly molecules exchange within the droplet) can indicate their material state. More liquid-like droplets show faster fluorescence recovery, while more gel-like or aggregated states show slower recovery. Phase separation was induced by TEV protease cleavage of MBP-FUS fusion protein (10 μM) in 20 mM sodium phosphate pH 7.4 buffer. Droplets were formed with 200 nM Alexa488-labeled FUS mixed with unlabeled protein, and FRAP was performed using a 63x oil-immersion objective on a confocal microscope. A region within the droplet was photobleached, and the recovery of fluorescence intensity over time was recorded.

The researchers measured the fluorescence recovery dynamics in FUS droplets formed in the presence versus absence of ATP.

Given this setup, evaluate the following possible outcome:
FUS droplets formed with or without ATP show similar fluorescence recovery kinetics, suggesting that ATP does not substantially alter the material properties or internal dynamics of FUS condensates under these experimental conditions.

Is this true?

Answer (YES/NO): NO